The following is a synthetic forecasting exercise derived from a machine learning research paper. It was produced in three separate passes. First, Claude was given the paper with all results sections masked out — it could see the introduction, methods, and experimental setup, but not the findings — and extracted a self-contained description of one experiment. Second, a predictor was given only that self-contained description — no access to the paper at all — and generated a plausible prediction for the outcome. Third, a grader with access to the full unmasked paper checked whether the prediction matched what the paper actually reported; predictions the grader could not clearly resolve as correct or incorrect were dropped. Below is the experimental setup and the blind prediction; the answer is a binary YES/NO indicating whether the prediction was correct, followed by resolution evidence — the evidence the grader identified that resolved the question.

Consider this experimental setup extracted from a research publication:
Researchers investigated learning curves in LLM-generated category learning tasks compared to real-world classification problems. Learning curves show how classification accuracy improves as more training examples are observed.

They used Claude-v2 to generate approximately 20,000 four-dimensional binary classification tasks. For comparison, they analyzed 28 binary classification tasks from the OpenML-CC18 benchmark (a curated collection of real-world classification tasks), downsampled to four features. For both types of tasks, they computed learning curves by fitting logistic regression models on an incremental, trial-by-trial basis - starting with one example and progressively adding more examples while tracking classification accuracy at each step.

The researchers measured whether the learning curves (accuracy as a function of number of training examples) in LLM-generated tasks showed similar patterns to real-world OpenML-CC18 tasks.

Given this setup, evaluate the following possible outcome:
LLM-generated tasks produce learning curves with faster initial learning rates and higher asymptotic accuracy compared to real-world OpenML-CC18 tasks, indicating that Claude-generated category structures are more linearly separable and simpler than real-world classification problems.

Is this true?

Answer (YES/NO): NO